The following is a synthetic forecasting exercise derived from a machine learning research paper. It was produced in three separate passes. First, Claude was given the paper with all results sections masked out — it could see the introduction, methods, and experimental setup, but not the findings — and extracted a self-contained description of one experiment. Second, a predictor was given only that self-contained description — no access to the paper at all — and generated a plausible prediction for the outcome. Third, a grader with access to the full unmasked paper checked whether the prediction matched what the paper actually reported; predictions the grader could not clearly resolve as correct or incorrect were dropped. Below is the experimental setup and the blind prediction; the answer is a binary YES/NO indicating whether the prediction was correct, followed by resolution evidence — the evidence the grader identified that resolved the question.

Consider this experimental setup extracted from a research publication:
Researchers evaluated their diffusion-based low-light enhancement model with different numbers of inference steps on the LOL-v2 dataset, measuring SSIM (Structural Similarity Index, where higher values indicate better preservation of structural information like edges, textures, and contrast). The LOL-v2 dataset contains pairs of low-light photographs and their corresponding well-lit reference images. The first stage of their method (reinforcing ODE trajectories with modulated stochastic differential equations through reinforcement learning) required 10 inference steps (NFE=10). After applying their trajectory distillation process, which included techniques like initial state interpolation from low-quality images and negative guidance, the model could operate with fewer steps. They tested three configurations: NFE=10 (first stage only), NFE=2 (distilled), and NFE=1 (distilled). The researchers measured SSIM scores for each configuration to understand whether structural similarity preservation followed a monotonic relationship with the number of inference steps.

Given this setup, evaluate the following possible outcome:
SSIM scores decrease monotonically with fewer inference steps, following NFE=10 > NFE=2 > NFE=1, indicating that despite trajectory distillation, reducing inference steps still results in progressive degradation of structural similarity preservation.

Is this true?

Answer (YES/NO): NO